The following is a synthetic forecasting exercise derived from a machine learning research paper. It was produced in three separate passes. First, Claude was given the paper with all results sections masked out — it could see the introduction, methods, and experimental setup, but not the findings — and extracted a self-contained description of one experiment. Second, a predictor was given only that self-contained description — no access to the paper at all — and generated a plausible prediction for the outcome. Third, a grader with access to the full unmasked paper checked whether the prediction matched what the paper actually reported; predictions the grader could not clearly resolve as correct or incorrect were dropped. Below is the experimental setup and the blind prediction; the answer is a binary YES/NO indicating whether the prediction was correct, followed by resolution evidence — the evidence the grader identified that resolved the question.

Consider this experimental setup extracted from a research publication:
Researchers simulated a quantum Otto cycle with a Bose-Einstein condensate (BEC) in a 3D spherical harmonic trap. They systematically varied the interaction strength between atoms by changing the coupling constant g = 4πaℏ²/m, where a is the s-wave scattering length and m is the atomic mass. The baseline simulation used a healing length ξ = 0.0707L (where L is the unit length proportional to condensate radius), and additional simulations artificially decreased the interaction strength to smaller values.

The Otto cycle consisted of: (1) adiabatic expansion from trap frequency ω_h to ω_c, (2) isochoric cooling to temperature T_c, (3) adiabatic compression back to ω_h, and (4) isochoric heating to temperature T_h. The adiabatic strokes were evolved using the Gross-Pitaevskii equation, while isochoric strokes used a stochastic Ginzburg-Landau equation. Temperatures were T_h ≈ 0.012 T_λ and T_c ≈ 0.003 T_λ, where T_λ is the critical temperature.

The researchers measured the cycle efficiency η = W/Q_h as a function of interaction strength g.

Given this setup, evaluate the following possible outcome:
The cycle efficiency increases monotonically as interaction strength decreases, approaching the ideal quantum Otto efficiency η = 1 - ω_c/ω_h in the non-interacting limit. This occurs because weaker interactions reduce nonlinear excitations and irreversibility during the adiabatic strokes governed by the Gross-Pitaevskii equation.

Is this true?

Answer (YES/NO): YES